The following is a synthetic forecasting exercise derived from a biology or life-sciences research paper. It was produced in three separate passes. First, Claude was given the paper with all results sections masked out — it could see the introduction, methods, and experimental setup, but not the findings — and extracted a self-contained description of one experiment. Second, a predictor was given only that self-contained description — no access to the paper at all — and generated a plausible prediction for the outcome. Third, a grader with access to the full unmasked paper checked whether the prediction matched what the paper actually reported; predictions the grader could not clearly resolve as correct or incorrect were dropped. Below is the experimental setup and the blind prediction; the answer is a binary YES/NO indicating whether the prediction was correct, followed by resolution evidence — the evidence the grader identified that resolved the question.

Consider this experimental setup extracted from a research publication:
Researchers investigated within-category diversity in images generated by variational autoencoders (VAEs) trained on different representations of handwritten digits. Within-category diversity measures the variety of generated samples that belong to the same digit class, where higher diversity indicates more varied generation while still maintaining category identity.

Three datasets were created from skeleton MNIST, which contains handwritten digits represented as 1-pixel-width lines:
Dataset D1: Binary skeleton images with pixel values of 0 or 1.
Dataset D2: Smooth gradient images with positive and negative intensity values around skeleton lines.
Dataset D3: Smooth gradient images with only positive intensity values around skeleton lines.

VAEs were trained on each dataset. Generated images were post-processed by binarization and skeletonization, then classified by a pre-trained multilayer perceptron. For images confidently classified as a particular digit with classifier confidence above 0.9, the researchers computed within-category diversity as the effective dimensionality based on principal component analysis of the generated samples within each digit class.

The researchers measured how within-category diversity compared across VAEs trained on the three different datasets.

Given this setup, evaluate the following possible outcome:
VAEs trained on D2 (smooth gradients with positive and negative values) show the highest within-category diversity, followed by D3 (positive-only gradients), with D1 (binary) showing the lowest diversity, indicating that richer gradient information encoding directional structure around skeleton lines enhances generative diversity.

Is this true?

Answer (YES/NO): NO